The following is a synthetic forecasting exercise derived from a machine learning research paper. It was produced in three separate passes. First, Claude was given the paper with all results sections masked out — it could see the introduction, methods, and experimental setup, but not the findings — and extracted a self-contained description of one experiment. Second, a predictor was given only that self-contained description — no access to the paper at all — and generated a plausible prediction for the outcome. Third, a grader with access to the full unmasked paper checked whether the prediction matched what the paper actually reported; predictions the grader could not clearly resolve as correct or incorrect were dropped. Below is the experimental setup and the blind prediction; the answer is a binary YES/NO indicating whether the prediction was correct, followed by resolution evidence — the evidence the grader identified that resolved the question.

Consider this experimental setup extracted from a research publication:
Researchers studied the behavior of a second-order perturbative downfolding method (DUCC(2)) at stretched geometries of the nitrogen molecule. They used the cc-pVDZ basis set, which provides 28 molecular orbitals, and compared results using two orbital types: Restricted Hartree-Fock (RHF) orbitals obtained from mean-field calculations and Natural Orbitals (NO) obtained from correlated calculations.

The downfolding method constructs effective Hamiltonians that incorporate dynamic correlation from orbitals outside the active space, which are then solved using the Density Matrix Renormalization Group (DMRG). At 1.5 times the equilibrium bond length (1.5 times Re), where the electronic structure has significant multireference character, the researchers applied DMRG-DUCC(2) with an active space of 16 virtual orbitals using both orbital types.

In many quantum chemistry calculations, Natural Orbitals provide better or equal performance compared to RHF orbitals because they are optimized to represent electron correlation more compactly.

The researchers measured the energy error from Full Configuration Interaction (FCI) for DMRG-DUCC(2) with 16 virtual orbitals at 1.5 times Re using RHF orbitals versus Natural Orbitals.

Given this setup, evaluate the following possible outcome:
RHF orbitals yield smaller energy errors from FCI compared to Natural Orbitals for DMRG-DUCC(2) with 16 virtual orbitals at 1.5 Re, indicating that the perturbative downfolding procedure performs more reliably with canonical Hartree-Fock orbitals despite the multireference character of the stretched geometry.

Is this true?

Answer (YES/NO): YES